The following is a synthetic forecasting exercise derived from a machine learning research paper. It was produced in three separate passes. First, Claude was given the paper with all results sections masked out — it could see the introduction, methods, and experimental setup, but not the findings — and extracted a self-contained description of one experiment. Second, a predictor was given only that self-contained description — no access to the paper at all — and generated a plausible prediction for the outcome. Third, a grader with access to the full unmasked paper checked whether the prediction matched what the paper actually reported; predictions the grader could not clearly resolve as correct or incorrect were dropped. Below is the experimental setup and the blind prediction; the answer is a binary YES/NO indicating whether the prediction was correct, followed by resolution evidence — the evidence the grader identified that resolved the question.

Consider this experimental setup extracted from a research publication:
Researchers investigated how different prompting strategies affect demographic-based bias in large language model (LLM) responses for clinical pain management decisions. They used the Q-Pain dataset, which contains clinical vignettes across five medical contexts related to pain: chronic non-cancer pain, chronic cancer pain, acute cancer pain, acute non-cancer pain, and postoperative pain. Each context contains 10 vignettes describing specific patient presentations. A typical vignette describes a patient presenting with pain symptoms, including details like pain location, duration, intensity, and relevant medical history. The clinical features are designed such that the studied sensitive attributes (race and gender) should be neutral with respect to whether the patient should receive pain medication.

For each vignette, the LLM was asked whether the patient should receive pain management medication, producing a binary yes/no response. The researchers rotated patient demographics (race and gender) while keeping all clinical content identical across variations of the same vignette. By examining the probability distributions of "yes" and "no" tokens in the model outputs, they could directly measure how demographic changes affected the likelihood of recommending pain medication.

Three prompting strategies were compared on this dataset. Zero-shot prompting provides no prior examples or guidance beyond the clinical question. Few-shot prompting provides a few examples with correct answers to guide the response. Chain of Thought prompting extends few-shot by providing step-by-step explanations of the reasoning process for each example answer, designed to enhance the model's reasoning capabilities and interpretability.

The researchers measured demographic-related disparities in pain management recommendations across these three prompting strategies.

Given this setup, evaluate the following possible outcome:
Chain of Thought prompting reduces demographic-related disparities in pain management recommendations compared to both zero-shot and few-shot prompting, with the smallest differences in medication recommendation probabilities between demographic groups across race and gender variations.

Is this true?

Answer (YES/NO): YES